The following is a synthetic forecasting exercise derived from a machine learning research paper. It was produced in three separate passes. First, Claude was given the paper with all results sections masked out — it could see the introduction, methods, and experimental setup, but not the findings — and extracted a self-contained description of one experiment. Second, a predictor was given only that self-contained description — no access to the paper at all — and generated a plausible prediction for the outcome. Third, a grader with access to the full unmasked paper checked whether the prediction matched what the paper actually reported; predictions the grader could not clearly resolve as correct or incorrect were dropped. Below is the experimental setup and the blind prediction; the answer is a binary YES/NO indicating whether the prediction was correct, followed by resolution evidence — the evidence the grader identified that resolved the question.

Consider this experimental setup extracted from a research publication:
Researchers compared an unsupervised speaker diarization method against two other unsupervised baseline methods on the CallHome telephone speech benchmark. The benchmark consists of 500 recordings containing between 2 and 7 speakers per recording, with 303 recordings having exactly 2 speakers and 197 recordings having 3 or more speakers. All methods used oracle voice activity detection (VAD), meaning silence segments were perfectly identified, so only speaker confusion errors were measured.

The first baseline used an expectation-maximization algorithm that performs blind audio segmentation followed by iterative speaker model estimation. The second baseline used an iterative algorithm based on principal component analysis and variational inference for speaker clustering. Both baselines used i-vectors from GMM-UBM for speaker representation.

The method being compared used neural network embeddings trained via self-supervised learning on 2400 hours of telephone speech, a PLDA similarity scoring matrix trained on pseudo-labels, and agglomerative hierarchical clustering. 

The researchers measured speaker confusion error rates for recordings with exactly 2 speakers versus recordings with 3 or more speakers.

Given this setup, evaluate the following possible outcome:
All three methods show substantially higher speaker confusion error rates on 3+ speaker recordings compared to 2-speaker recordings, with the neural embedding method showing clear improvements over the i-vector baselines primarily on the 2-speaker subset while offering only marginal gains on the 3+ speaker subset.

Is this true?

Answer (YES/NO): NO